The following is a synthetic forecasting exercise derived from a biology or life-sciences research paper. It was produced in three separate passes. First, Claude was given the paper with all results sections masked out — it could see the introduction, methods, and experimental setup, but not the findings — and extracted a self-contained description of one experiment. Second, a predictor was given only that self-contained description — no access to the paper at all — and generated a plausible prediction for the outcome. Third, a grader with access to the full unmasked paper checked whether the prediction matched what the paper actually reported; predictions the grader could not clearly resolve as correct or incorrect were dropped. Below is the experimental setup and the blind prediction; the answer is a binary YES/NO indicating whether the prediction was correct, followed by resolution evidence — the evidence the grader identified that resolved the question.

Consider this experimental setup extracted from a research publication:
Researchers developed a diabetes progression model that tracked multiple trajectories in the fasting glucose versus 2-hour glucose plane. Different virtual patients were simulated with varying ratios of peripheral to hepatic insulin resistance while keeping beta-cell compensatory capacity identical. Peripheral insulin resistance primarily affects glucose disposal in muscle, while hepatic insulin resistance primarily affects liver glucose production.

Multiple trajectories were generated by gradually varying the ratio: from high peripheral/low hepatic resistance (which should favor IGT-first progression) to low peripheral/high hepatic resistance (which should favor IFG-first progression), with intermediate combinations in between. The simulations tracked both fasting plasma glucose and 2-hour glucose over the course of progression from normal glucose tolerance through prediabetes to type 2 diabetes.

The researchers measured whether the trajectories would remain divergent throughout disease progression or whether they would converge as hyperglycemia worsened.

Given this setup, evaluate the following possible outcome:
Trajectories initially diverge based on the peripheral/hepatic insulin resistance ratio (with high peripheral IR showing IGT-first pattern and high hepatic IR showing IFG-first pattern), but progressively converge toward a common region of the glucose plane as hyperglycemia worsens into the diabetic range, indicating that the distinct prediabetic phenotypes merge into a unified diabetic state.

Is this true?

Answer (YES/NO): YES